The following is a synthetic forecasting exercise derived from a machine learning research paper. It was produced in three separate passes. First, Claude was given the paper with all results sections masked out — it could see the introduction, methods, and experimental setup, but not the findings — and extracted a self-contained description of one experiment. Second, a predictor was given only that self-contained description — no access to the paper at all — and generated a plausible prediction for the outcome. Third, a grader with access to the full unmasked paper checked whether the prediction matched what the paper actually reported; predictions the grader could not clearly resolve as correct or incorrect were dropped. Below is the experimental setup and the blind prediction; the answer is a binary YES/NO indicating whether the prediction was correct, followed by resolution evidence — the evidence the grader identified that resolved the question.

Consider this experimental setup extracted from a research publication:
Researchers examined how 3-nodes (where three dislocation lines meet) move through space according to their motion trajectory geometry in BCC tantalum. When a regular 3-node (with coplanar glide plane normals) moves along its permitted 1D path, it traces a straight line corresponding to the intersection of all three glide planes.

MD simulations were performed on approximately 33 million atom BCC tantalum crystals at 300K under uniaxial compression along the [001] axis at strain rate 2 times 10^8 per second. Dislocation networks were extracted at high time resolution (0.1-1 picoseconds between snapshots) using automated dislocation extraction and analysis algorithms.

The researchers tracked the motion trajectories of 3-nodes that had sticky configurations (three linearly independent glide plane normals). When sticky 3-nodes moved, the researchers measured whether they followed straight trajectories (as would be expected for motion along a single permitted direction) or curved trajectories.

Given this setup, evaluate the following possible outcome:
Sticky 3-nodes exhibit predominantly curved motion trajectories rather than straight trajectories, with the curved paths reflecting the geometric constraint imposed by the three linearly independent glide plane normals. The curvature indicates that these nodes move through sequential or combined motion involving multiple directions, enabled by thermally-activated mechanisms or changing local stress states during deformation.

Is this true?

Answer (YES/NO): YES